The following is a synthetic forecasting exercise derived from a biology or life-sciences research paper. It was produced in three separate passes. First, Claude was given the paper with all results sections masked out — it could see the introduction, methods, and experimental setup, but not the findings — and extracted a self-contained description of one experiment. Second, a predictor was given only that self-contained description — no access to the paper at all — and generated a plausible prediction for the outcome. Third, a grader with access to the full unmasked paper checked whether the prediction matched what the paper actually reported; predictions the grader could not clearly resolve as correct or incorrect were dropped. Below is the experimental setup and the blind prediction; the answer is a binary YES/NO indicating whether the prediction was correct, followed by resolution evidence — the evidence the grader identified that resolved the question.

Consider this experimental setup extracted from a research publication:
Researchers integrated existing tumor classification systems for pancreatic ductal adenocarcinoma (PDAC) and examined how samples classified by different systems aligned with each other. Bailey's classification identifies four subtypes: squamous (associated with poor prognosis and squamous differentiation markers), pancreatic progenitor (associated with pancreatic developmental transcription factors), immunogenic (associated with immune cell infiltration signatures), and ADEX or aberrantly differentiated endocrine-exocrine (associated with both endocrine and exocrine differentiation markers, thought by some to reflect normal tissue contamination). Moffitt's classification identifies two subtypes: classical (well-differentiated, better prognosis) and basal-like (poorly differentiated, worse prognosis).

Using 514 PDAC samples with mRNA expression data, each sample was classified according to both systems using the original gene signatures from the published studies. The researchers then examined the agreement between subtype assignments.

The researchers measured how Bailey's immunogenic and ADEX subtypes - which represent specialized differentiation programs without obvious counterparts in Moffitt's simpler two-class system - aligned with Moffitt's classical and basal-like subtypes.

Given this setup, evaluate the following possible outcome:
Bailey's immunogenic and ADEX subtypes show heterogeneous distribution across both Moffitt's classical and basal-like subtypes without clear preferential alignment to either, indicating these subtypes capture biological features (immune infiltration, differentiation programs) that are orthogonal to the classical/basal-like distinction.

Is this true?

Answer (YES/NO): NO